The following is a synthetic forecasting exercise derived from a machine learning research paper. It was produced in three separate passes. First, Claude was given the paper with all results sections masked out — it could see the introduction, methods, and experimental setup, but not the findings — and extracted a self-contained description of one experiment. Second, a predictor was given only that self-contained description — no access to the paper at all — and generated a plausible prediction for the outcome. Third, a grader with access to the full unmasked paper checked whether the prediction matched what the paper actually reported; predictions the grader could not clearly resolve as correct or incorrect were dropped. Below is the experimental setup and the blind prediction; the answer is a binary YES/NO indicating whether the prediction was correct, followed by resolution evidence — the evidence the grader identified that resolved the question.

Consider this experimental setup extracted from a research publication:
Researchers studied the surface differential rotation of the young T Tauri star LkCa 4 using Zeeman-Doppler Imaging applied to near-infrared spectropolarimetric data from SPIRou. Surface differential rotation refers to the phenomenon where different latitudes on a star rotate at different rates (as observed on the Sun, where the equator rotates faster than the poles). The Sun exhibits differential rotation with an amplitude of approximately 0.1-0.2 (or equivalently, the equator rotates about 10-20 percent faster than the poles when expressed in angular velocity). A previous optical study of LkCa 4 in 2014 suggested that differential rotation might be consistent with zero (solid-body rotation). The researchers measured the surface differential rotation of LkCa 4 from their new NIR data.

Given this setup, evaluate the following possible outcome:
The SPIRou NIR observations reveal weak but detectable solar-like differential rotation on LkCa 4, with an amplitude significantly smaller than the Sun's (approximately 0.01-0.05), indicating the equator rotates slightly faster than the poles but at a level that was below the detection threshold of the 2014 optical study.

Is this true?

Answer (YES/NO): YES